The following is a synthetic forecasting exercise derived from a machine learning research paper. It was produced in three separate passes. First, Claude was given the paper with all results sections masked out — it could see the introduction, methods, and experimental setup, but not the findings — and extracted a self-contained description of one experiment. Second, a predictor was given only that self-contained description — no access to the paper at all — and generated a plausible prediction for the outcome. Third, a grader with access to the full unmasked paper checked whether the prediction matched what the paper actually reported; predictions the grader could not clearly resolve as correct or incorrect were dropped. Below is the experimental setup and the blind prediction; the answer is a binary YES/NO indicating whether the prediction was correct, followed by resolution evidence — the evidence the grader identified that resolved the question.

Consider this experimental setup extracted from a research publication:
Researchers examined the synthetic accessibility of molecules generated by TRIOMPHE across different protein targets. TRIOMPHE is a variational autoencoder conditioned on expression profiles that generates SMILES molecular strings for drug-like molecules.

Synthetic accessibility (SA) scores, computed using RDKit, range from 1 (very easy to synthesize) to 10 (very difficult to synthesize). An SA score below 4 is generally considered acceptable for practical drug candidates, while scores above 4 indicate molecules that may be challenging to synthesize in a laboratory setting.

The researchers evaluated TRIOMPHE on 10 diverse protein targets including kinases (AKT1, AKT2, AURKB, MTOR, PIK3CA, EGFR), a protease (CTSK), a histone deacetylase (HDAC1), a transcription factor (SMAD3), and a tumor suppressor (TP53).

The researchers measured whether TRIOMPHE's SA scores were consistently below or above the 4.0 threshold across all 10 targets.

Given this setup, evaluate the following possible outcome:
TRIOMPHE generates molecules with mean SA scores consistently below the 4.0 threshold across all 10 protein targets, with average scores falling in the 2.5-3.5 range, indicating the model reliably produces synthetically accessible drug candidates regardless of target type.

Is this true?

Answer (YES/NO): NO